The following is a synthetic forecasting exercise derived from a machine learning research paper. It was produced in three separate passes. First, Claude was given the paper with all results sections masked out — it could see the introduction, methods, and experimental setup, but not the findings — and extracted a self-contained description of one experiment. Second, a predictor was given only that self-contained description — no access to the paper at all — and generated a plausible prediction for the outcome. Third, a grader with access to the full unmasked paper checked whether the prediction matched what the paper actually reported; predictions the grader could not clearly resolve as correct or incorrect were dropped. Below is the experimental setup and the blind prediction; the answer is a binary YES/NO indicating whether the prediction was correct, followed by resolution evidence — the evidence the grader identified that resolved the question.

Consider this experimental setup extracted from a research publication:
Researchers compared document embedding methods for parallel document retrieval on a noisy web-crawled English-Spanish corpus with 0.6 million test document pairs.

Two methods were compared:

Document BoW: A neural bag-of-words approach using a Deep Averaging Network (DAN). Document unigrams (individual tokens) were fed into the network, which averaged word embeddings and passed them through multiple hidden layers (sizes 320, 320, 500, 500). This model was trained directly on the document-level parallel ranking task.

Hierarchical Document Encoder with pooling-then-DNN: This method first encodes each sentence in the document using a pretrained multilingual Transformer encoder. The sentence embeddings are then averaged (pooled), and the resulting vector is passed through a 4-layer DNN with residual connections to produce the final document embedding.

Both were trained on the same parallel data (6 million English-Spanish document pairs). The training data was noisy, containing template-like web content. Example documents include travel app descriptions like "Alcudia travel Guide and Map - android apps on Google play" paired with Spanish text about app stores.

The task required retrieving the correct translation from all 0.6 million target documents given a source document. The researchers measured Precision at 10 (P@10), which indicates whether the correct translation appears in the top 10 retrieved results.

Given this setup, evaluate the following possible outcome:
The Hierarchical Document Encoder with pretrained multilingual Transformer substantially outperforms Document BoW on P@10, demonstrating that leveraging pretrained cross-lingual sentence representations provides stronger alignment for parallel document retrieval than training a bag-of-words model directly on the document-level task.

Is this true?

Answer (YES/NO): NO